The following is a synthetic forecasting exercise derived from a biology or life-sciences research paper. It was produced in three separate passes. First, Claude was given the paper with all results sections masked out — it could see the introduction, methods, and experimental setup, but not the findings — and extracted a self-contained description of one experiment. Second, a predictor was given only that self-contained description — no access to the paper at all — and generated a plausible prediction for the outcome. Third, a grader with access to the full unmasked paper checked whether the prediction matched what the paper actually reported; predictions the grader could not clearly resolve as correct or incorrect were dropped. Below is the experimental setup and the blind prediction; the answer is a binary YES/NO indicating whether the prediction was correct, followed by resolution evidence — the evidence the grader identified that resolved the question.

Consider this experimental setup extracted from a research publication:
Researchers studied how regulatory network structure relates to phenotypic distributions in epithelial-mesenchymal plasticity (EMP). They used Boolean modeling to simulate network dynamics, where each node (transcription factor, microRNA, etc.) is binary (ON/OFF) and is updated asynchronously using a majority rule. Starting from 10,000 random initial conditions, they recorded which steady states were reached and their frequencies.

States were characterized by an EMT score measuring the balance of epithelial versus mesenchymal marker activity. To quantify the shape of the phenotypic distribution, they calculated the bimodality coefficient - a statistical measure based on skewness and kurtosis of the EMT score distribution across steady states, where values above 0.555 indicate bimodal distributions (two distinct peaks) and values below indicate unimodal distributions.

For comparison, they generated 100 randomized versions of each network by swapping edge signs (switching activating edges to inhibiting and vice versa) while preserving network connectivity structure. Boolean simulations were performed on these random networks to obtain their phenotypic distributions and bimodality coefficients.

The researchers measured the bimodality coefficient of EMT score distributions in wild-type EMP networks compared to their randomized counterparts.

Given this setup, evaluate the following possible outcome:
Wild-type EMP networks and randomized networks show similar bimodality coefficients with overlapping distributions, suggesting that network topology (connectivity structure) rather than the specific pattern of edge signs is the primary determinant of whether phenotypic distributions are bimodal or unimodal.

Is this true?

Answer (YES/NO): NO